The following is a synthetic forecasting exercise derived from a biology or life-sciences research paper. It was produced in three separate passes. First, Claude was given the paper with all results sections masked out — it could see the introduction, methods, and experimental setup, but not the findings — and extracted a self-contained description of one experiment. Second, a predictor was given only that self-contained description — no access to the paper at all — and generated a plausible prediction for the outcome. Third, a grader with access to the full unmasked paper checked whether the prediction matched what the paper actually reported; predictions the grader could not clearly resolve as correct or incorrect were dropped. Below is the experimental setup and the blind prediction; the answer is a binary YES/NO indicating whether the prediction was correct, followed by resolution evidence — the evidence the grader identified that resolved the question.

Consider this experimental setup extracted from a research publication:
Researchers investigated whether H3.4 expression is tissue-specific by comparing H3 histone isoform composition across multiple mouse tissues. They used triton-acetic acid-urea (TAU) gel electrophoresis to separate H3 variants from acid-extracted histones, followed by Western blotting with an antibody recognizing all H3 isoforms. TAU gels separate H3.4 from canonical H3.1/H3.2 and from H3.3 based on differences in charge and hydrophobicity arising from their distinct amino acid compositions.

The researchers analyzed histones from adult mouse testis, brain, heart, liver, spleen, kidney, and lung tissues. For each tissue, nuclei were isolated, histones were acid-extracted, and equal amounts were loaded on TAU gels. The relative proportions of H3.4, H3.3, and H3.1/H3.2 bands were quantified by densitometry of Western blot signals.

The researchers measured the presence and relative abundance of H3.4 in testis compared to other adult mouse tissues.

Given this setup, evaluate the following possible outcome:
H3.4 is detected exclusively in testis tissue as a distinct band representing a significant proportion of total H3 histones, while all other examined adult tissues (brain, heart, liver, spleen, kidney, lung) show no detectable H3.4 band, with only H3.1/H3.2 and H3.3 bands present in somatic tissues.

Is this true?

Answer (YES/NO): YES